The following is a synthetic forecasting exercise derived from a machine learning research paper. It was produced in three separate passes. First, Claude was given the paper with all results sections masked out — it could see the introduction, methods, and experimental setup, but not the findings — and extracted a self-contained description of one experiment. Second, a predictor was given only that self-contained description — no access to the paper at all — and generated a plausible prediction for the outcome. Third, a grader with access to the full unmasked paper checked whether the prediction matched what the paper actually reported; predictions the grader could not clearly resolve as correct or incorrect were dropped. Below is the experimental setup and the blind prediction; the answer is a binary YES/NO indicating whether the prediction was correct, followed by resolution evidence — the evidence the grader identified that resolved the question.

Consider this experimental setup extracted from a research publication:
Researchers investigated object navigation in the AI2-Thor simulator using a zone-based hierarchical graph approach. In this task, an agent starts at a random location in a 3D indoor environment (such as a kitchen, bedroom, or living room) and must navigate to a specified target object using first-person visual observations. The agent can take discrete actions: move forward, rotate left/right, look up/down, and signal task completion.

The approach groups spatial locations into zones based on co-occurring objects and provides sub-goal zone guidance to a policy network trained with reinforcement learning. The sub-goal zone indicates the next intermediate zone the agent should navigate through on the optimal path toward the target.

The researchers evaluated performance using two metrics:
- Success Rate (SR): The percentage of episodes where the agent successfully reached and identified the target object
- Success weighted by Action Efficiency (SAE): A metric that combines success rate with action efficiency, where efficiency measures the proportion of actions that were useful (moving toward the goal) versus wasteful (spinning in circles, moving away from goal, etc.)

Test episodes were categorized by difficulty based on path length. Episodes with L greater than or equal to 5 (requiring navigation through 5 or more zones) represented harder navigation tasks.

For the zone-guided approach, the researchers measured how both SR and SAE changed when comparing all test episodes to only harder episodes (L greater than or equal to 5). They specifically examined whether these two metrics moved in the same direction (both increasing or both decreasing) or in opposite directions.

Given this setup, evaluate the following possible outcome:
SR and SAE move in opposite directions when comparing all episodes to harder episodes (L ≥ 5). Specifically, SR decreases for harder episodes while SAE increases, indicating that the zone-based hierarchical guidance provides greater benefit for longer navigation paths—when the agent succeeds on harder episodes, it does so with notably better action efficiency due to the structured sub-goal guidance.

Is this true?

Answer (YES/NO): YES